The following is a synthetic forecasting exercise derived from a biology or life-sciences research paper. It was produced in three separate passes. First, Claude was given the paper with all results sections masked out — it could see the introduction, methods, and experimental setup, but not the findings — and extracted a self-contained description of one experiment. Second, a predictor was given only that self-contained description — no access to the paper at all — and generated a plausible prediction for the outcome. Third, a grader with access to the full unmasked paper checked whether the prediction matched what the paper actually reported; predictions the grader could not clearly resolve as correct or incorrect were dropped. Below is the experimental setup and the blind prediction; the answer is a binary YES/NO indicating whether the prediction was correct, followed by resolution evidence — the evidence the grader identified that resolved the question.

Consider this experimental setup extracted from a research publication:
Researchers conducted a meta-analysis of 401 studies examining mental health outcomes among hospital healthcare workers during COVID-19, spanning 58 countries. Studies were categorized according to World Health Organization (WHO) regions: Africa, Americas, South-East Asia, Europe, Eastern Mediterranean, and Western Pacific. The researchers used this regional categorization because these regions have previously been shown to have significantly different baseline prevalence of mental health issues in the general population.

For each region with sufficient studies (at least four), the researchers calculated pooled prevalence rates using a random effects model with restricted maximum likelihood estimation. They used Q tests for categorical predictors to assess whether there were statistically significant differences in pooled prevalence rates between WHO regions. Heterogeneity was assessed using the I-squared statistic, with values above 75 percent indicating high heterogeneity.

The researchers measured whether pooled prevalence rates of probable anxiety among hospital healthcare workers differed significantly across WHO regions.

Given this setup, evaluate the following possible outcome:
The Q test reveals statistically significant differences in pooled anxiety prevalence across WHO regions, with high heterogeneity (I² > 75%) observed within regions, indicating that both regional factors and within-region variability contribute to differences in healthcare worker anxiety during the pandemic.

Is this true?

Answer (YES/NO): NO